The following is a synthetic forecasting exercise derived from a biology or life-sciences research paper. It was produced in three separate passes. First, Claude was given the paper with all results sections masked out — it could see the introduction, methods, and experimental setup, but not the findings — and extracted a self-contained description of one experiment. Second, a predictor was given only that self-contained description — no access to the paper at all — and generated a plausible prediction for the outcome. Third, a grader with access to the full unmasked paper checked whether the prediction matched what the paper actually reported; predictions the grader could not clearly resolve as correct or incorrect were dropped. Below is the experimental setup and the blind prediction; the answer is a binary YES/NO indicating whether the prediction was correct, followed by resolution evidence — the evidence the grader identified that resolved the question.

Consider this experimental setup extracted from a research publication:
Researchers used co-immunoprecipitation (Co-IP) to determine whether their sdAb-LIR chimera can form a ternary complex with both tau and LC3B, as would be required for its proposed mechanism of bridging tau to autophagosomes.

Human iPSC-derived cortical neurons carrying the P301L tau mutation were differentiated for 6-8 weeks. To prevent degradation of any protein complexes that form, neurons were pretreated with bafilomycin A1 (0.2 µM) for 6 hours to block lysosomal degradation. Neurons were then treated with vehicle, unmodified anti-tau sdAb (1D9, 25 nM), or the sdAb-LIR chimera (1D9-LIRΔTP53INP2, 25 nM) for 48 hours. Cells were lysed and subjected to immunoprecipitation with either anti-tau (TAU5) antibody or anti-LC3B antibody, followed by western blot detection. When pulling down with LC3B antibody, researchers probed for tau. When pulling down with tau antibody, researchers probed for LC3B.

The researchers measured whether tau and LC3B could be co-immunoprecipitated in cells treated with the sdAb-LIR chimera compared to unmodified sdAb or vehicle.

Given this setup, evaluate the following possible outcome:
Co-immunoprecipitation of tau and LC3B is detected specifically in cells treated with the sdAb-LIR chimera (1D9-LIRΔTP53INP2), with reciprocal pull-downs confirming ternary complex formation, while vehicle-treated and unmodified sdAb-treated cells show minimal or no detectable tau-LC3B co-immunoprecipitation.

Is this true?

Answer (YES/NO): YES